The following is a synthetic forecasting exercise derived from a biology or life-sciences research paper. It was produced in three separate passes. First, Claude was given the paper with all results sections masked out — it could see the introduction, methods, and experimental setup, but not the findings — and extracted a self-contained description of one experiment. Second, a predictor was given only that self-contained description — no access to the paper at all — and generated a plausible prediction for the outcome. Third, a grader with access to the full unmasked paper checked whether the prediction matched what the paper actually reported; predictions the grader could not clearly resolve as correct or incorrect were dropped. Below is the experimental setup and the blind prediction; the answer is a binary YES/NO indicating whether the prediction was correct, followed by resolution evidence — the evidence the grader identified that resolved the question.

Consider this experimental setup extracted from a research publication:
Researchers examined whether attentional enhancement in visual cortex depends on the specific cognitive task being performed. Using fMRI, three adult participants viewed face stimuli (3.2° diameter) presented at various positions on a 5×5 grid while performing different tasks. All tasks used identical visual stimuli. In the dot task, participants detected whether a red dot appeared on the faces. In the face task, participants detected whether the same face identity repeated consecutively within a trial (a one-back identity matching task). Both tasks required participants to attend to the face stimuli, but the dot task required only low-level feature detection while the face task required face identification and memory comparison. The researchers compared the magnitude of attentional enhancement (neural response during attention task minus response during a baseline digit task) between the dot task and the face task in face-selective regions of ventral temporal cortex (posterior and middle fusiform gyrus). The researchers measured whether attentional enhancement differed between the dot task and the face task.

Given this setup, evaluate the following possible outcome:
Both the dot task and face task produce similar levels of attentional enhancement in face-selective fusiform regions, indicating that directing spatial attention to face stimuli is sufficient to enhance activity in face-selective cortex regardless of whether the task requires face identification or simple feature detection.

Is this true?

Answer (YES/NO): NO